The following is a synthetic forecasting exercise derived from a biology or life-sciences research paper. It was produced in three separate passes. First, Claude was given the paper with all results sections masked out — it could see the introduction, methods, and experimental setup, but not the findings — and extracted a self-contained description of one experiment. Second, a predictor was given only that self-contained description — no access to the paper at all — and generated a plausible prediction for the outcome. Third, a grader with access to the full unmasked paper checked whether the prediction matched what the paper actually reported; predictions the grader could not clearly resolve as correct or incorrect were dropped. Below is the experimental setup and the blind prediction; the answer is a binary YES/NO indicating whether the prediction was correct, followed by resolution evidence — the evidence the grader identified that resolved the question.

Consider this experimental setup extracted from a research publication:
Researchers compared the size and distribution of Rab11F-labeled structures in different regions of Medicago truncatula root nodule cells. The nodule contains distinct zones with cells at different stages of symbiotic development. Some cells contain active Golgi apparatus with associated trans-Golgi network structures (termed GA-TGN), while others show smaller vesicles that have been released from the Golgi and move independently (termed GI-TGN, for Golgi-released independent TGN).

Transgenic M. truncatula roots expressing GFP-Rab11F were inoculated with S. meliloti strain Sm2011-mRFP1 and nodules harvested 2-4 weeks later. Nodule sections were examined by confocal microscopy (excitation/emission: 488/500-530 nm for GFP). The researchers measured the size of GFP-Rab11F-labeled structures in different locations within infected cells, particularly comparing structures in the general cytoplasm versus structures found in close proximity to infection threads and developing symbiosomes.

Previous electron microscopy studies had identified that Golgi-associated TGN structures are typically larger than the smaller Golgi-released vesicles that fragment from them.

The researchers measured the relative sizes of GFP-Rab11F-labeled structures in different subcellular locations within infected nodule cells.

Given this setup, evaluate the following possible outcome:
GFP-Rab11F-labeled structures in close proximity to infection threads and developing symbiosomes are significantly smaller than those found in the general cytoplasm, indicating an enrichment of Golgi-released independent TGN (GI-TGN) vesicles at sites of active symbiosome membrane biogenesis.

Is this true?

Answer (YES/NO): YES